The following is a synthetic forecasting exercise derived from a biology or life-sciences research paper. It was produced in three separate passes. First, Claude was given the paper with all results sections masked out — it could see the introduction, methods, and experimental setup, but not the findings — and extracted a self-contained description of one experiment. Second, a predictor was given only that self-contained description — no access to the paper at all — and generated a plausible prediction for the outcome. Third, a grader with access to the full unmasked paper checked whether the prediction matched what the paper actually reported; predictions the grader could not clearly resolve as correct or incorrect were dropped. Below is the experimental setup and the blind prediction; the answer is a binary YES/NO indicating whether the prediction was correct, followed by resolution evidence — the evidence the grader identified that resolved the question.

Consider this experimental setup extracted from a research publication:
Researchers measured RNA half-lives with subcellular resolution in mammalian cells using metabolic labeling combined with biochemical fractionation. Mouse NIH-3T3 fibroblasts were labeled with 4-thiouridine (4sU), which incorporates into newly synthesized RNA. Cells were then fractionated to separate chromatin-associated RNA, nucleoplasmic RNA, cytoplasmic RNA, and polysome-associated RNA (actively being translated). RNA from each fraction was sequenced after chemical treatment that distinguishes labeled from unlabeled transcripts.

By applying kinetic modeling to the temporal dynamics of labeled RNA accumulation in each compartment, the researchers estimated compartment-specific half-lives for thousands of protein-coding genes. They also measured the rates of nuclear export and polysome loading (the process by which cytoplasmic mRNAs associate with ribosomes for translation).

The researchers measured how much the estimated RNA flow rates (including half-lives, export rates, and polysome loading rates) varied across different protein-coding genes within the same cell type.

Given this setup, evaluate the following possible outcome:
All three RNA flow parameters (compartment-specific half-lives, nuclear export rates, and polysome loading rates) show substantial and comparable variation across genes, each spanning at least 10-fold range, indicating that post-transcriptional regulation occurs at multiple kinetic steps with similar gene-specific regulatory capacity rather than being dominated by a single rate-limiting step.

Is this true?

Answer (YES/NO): NO